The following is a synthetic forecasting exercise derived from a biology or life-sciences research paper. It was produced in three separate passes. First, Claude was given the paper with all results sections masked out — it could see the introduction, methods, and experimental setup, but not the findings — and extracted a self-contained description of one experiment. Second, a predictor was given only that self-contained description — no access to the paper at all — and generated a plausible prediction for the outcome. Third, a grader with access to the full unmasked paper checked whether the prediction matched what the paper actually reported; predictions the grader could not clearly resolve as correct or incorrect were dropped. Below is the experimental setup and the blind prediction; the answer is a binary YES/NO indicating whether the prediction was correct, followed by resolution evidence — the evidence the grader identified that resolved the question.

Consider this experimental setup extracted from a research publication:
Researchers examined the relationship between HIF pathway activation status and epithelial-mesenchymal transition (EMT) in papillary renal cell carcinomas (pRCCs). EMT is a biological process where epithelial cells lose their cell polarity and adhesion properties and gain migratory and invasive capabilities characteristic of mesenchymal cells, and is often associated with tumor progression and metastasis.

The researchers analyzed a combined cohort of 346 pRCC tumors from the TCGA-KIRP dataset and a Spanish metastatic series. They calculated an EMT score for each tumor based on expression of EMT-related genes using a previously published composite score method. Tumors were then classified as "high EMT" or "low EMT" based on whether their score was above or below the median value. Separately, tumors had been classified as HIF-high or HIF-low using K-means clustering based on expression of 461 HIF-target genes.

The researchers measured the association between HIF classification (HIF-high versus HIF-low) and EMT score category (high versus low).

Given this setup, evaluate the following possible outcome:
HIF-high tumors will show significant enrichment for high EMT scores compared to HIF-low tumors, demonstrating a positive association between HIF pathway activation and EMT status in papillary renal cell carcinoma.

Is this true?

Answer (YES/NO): YES